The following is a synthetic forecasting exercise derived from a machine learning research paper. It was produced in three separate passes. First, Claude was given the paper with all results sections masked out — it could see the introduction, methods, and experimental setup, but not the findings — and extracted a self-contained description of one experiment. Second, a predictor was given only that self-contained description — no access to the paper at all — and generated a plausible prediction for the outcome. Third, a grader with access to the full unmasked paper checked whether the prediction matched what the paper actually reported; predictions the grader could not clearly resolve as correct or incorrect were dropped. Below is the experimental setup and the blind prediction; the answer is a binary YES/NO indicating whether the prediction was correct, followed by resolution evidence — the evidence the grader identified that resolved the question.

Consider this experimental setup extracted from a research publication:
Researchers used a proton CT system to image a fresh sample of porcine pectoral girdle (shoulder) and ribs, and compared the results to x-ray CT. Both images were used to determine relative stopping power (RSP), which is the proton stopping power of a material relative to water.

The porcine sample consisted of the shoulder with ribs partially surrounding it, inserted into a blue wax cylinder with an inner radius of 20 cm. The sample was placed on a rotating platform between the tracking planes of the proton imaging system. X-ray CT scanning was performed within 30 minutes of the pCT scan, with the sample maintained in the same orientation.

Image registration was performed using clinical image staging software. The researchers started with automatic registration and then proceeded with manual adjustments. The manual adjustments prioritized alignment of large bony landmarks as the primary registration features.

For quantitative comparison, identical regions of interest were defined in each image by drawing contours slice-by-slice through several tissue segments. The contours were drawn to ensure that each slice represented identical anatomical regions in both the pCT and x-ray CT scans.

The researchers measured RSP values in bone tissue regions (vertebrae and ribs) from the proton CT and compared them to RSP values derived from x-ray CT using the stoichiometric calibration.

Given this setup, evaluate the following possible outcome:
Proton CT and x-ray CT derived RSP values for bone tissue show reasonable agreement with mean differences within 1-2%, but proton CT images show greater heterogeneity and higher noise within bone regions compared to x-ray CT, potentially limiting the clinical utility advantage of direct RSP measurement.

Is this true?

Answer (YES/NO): NO